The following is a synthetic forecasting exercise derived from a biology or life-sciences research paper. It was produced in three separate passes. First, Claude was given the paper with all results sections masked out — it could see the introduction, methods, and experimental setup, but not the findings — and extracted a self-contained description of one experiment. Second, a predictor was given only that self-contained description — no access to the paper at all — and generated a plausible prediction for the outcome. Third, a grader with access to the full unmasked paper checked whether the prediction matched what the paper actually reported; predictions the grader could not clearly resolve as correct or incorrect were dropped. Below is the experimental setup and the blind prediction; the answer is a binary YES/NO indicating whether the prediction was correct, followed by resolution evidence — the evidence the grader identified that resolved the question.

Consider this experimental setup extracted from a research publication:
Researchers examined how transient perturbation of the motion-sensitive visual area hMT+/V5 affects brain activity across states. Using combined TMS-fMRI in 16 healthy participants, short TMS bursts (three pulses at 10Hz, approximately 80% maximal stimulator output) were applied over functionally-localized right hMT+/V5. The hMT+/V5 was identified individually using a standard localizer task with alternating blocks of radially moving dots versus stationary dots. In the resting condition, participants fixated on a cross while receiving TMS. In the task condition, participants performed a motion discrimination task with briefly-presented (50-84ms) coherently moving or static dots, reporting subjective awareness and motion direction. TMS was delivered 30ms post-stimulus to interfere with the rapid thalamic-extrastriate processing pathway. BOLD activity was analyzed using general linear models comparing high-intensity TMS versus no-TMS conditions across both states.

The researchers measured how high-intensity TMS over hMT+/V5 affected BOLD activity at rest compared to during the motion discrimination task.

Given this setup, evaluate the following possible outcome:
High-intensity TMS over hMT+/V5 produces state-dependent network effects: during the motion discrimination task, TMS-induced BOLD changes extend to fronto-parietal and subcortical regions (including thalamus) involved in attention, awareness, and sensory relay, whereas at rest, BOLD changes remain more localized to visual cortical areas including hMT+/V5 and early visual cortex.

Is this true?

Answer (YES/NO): NO